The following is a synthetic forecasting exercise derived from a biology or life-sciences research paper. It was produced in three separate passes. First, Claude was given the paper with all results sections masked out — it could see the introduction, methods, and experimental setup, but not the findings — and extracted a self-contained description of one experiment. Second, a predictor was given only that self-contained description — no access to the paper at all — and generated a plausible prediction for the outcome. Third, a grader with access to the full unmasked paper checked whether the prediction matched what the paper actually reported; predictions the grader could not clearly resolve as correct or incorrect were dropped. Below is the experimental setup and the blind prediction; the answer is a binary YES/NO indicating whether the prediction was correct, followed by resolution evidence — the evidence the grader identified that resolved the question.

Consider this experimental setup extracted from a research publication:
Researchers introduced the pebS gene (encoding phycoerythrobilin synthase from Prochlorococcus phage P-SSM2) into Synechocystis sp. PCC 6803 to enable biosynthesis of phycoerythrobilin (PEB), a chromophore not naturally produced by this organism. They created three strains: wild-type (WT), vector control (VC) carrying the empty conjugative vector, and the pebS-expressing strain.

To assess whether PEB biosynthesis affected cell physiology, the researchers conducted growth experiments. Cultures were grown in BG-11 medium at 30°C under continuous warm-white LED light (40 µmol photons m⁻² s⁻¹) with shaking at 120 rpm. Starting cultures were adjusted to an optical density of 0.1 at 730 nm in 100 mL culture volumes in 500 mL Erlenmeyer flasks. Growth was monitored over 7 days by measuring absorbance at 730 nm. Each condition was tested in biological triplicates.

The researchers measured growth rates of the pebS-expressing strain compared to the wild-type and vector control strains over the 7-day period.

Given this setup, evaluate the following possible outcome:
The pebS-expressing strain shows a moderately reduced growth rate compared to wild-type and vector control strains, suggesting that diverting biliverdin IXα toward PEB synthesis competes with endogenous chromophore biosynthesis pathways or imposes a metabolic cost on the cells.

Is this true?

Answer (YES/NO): NO